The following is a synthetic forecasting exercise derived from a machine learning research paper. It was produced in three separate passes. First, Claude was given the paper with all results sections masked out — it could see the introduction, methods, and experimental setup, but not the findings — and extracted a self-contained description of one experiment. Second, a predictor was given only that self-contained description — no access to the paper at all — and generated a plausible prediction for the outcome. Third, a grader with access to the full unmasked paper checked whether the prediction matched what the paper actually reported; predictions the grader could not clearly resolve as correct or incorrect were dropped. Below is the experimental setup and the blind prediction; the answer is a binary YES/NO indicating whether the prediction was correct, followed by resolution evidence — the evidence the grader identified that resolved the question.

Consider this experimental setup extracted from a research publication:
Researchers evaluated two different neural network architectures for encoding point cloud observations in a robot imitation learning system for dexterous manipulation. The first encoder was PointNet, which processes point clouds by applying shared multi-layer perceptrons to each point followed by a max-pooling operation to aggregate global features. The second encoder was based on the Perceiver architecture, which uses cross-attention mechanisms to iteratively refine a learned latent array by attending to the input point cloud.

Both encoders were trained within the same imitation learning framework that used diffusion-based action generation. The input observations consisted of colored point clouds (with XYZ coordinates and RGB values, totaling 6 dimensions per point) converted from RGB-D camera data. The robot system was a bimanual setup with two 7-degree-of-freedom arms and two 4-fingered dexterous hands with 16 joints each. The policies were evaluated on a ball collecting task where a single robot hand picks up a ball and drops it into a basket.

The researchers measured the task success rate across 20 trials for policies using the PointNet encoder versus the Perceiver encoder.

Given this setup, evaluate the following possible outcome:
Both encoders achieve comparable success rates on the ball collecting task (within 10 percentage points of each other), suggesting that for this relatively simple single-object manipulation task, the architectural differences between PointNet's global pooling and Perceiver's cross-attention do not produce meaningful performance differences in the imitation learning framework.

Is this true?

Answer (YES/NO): YES